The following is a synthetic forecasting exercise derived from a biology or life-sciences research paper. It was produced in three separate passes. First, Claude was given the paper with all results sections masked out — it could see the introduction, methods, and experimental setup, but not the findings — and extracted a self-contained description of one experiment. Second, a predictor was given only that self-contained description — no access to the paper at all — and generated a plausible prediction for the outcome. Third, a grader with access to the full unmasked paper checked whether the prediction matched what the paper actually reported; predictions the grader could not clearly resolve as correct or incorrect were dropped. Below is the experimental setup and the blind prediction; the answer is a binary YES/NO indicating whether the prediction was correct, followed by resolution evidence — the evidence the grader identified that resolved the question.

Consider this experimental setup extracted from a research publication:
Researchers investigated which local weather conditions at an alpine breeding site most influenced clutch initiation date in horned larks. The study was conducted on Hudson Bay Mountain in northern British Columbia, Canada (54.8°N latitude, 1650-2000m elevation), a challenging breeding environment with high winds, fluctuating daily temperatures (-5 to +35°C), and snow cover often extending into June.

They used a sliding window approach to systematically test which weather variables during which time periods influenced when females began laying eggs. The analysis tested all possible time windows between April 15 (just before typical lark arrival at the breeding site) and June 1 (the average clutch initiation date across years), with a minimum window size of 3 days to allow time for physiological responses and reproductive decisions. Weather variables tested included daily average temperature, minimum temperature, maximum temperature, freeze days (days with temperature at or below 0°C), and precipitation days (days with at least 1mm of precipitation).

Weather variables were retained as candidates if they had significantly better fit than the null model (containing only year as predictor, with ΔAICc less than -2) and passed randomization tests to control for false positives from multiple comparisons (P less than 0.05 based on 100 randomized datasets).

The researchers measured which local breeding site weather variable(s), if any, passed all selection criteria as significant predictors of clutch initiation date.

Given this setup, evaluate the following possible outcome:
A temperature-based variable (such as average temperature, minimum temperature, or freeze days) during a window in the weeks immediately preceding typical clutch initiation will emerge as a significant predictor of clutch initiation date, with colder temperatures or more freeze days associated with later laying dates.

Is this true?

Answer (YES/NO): YES